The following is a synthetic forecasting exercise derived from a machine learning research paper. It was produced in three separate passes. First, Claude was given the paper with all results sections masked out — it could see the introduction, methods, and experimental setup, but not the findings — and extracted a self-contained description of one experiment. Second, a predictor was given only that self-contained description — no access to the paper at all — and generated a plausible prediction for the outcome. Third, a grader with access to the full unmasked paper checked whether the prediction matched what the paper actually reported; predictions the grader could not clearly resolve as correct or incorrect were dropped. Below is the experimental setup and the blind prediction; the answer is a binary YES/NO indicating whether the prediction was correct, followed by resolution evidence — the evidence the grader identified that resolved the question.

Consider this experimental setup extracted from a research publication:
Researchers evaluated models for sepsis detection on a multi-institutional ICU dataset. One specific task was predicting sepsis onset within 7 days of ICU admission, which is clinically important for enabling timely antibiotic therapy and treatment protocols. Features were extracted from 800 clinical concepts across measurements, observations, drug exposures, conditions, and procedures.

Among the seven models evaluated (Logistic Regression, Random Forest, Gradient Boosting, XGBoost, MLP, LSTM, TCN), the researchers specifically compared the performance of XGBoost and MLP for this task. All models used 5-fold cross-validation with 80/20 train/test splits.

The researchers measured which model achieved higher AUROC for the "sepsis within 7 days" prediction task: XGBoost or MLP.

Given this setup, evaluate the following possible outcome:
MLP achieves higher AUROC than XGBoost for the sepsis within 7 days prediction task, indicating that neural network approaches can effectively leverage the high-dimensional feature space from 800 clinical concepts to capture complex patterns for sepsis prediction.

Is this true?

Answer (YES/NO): NO